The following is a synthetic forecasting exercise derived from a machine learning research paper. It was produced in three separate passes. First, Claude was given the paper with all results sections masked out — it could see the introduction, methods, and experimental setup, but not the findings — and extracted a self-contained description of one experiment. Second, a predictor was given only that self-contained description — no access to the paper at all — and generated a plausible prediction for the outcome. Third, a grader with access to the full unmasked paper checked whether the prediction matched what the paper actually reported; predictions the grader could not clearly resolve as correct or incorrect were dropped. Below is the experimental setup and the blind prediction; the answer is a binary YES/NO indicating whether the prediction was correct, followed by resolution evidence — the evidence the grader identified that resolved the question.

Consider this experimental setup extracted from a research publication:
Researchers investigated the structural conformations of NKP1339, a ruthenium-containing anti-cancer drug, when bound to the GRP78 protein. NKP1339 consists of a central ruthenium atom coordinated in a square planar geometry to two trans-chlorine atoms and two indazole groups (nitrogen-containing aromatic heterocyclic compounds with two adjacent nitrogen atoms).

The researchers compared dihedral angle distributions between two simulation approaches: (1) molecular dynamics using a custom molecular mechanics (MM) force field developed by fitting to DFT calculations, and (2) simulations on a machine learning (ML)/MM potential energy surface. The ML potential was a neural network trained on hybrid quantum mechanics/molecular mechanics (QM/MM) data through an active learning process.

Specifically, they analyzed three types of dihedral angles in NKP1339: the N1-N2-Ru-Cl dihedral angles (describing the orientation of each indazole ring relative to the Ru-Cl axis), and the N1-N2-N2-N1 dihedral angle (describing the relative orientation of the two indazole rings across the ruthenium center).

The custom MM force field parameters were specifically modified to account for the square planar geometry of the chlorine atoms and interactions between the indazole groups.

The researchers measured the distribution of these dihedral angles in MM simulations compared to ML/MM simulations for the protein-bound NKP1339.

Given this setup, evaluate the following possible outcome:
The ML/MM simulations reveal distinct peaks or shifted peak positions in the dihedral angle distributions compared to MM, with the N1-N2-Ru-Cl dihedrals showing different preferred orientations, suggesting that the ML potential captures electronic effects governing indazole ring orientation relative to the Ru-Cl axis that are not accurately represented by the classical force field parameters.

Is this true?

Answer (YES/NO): YES